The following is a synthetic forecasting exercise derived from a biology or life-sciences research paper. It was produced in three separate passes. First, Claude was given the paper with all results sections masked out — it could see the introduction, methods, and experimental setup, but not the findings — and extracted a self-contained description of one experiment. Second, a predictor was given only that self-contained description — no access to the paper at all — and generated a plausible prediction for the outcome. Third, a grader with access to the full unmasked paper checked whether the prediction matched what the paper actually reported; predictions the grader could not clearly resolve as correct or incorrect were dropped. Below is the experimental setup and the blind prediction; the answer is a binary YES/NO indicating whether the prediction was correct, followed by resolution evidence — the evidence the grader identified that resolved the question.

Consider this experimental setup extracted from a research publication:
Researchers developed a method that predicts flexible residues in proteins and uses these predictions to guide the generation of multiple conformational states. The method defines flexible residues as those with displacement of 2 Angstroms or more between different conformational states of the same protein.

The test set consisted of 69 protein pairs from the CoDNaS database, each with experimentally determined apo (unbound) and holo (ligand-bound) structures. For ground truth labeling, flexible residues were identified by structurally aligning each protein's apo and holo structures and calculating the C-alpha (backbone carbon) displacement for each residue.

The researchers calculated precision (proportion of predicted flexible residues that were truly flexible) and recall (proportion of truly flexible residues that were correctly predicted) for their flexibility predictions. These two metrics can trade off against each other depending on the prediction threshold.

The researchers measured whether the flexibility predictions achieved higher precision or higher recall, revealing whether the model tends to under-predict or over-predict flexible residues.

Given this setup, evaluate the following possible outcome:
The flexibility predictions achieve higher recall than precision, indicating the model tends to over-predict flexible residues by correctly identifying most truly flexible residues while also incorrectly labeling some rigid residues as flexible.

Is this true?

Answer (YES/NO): YES